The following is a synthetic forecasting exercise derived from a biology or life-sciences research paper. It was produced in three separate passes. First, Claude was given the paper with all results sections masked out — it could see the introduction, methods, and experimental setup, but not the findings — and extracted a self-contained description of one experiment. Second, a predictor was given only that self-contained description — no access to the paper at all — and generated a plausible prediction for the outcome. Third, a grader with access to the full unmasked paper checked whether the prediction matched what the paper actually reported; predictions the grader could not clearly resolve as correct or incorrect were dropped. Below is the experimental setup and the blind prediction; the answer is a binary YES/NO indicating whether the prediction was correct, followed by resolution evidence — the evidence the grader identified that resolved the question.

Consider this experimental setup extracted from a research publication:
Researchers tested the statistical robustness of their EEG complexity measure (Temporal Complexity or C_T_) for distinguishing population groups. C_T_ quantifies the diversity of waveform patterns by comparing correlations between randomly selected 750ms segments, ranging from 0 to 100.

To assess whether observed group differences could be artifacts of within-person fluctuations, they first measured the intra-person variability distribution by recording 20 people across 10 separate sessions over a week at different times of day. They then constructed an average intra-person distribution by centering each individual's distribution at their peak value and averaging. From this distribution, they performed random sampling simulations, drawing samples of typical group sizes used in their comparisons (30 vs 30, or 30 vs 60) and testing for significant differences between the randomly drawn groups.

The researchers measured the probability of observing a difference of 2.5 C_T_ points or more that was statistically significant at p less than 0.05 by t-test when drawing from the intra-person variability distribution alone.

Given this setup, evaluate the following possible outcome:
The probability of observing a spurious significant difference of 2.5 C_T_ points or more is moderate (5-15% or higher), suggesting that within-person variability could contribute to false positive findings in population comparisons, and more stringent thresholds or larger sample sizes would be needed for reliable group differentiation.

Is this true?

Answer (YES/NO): NO